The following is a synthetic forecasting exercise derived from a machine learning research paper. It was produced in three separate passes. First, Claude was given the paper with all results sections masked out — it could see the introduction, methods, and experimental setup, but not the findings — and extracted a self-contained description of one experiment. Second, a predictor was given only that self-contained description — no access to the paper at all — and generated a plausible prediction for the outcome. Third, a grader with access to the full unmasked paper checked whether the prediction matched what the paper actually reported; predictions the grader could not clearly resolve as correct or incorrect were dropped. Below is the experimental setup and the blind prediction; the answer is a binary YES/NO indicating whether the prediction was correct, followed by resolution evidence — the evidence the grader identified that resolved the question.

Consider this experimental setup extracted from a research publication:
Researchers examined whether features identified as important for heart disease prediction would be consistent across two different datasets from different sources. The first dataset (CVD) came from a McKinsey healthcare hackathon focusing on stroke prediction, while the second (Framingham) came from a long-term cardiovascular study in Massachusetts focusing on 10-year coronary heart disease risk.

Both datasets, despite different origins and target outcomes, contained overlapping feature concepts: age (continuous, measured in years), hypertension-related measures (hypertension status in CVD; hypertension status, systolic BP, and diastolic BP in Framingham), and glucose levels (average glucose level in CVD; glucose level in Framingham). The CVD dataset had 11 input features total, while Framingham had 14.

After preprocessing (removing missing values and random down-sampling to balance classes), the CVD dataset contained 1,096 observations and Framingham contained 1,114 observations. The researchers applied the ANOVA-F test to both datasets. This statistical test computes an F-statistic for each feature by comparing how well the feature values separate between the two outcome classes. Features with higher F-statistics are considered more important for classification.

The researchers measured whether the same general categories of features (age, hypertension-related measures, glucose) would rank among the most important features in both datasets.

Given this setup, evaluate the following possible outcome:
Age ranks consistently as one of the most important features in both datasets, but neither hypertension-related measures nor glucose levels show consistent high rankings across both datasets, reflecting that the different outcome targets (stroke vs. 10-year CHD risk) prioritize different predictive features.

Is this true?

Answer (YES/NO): NO